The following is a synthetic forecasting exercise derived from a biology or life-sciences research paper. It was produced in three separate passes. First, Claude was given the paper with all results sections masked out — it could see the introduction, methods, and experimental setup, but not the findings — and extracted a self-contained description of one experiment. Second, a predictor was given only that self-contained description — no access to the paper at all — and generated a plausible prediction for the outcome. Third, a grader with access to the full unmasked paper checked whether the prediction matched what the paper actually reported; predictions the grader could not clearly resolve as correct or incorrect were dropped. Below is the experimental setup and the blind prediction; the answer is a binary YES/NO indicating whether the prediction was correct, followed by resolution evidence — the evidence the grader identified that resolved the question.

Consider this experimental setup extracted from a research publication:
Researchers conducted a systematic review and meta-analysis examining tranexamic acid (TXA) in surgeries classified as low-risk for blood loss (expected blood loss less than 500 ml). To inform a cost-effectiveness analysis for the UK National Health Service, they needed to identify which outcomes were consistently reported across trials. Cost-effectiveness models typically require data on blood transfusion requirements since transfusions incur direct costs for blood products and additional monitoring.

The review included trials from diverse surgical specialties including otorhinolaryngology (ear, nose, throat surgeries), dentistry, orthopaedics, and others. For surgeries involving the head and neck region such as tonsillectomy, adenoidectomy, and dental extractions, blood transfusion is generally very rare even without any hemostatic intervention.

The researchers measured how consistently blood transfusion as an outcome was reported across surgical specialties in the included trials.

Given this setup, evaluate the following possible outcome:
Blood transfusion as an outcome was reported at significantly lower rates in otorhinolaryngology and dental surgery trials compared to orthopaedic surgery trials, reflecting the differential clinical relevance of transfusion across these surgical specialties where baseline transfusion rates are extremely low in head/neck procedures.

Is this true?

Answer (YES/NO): YES